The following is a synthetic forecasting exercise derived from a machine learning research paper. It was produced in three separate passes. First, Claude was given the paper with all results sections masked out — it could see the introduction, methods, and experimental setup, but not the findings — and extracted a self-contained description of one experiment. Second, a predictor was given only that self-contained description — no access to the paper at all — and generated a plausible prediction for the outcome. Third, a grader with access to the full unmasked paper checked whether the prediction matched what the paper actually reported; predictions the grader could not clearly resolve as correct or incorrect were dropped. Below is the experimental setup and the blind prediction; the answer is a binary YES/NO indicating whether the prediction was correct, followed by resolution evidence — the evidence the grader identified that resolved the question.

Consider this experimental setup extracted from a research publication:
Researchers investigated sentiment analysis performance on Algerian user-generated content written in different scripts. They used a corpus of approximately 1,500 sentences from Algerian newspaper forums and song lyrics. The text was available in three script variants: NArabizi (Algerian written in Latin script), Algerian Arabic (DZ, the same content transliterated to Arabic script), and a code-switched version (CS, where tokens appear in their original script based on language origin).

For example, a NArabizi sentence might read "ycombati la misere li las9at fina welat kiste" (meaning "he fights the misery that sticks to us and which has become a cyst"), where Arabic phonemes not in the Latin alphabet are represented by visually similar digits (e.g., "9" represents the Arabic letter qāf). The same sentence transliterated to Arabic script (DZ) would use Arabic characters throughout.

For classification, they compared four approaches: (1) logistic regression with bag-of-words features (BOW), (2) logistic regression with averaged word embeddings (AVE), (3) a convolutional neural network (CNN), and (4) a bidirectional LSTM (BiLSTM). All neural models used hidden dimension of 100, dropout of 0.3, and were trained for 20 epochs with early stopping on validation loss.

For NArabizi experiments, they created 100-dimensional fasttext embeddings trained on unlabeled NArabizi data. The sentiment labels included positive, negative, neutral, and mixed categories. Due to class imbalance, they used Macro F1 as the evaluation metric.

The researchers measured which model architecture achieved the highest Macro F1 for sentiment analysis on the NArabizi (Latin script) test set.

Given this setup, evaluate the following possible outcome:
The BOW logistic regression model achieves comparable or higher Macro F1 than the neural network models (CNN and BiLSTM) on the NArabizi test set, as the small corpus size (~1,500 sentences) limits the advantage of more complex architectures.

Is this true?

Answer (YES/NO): NO